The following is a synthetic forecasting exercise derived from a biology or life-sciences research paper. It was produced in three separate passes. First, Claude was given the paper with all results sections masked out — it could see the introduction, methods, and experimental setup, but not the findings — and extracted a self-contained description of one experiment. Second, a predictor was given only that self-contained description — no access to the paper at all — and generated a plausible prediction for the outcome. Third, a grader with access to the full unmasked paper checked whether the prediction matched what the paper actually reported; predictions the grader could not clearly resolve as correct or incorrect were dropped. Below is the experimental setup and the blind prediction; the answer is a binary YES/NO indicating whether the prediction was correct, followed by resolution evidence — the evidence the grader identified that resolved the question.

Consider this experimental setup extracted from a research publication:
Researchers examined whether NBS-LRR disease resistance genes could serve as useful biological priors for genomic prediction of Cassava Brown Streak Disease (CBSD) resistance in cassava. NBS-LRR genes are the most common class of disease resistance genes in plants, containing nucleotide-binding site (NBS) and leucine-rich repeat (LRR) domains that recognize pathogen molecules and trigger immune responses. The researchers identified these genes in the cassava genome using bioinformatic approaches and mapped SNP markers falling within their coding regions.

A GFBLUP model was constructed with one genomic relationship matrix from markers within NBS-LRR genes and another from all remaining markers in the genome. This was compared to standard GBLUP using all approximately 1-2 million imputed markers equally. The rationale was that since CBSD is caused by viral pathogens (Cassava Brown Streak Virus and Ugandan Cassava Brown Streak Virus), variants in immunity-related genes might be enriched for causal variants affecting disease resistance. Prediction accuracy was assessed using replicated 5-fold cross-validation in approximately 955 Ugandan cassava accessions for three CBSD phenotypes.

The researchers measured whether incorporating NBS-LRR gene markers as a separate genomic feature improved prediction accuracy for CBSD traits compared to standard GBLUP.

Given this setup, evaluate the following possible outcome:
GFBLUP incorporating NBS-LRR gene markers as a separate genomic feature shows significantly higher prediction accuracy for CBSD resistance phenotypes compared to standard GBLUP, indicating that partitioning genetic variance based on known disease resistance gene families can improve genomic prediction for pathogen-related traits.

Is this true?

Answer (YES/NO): NO